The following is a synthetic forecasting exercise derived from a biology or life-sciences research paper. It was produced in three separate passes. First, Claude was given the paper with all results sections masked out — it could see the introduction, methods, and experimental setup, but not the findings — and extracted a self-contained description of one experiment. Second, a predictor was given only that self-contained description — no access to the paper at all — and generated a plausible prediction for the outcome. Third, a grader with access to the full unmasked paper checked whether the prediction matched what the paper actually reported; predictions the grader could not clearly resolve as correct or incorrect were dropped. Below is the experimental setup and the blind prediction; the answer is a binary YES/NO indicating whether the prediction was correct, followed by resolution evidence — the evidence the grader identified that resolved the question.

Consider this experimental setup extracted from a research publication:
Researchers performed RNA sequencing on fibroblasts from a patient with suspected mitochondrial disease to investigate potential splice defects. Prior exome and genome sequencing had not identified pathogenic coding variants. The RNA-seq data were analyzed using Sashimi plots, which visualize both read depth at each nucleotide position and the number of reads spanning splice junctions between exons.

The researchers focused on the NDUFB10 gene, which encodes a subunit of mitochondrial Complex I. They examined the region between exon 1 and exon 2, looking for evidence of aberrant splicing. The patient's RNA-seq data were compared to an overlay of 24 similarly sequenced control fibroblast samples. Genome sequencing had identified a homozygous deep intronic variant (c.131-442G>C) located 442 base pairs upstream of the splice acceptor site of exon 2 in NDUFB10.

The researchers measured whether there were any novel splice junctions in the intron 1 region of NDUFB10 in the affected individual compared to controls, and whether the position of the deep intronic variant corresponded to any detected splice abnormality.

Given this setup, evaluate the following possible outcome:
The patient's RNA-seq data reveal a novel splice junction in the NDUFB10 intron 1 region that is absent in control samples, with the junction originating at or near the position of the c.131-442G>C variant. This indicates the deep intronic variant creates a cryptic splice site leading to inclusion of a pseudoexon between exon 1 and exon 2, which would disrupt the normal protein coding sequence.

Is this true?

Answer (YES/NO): YES